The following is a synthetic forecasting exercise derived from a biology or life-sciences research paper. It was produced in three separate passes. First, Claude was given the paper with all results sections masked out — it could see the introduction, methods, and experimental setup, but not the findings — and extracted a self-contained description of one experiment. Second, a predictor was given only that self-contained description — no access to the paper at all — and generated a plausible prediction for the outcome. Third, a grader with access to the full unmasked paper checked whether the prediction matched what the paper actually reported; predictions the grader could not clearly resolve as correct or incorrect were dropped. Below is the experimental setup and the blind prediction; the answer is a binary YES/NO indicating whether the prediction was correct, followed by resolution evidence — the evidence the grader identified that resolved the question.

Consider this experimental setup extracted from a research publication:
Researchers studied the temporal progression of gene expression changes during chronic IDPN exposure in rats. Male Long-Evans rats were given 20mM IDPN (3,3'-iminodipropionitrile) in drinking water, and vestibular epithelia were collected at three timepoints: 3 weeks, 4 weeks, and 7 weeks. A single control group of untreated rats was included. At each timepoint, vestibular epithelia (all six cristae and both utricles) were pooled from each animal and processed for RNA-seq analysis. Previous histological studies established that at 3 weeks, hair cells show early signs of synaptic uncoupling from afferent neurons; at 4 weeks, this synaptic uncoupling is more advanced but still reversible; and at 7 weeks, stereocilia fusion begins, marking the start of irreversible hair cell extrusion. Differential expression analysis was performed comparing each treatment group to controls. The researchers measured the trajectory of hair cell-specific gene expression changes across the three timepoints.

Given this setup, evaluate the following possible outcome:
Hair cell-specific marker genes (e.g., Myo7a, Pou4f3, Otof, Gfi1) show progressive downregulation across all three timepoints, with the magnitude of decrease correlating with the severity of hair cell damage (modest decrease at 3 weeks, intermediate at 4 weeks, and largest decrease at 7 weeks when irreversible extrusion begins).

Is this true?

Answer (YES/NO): NO